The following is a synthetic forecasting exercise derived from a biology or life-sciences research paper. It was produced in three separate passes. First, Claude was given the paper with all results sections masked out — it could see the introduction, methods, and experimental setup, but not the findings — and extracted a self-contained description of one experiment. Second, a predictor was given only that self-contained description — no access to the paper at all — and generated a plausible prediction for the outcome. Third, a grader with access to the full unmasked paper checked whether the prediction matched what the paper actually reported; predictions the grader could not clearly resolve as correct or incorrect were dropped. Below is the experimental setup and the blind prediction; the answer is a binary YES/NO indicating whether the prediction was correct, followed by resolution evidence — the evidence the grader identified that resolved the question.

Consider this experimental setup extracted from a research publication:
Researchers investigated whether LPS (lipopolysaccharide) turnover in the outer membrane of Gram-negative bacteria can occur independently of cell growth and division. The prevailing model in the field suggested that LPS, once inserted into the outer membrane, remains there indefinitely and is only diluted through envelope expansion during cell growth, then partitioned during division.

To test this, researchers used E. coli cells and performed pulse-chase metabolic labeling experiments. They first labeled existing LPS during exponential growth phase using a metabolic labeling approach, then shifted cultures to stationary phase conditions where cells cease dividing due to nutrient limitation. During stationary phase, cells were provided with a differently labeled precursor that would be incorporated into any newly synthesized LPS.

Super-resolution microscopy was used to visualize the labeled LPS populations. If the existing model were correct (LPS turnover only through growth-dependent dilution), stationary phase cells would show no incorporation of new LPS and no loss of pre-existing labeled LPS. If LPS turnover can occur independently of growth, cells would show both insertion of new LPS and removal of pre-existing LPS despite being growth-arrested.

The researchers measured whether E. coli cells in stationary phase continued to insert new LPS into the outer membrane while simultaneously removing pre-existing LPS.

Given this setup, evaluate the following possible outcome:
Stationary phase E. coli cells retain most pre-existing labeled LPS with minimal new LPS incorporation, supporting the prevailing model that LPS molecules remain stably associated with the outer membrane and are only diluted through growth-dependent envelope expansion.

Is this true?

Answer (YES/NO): NO